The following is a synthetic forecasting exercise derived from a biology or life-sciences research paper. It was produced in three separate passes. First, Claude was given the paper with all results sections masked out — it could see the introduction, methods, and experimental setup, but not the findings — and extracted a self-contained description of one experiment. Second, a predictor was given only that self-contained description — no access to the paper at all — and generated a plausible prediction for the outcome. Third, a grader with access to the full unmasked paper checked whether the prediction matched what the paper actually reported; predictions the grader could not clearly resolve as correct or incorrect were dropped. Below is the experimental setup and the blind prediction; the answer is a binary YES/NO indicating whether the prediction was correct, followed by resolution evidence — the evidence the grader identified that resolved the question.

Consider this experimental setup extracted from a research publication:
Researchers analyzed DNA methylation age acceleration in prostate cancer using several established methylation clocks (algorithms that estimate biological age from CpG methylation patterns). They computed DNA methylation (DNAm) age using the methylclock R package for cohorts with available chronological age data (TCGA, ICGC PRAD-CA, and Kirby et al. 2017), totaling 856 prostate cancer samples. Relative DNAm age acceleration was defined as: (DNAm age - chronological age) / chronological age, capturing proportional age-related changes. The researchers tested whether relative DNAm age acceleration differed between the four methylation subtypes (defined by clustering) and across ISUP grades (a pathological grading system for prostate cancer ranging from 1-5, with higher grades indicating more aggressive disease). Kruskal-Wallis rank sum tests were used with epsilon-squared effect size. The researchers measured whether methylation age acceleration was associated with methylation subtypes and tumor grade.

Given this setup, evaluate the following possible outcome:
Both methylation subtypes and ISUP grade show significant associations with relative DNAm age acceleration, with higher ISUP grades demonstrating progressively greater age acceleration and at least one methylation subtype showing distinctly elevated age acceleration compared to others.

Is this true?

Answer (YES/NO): NO